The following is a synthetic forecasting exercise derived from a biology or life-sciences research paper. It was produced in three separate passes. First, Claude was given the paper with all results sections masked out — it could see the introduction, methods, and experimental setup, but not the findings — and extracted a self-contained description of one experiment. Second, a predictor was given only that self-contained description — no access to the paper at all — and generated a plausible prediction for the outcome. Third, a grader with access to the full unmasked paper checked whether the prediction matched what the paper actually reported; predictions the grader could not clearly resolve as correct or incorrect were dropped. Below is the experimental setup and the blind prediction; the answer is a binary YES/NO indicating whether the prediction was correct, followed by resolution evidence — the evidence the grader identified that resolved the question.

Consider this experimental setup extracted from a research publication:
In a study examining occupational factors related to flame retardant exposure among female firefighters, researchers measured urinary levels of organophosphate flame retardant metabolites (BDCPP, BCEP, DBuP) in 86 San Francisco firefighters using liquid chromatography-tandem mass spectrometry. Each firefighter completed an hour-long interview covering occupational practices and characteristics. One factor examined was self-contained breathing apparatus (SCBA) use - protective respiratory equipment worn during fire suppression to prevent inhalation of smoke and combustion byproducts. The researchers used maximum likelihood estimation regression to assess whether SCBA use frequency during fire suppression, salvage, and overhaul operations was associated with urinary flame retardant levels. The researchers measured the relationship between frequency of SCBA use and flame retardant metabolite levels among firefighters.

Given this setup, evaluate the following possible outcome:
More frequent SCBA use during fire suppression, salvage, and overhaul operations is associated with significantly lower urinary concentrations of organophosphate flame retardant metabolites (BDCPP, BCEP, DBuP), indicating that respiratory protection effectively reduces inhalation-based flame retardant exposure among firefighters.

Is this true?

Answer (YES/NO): NO